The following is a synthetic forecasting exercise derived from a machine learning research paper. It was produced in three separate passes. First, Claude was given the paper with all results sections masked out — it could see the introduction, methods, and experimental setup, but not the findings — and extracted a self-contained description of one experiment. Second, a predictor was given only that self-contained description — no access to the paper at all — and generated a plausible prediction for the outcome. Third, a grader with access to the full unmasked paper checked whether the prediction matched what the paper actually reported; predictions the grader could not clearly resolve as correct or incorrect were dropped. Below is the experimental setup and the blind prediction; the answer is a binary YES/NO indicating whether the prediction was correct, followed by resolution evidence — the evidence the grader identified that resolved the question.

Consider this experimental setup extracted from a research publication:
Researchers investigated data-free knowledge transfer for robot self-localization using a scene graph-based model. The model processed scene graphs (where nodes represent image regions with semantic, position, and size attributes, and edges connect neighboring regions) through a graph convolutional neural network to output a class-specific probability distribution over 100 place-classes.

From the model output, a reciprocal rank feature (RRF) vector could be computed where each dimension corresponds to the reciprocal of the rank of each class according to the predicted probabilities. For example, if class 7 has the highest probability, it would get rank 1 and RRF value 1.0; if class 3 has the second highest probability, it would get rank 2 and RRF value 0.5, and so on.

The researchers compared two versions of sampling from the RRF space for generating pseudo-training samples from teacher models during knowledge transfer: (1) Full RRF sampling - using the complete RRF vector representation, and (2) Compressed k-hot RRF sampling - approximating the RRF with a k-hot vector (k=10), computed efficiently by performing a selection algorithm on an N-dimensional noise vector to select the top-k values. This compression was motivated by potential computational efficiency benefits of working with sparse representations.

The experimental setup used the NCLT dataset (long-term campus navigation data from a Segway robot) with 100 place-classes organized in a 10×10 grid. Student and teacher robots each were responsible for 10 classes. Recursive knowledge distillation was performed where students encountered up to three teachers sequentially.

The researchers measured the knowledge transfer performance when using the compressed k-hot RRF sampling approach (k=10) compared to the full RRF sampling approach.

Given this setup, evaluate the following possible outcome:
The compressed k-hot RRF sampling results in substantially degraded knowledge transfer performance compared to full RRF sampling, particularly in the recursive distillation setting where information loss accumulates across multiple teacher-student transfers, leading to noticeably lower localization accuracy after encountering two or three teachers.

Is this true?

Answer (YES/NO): NO